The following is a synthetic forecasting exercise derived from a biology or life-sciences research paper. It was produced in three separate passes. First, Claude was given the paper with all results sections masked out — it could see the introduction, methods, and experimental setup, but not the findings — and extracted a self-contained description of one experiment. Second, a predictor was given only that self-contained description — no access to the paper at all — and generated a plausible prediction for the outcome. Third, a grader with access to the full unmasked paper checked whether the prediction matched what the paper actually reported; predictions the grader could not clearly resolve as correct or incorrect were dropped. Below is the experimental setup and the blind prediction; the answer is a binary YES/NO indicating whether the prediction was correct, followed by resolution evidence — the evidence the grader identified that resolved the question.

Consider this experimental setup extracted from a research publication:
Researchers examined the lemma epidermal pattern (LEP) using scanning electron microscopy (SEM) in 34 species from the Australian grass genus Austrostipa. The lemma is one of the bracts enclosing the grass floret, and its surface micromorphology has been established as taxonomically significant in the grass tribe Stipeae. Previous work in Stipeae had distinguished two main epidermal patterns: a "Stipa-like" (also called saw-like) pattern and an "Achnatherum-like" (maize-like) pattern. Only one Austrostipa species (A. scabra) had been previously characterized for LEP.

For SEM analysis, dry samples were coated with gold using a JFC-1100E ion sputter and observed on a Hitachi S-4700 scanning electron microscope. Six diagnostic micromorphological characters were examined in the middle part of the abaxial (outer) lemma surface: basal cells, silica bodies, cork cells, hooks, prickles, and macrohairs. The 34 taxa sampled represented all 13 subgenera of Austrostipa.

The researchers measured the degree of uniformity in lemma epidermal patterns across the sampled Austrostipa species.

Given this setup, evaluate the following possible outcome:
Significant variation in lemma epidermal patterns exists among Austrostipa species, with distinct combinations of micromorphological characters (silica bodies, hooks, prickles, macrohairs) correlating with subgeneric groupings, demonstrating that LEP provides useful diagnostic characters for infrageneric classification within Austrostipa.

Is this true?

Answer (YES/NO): NO